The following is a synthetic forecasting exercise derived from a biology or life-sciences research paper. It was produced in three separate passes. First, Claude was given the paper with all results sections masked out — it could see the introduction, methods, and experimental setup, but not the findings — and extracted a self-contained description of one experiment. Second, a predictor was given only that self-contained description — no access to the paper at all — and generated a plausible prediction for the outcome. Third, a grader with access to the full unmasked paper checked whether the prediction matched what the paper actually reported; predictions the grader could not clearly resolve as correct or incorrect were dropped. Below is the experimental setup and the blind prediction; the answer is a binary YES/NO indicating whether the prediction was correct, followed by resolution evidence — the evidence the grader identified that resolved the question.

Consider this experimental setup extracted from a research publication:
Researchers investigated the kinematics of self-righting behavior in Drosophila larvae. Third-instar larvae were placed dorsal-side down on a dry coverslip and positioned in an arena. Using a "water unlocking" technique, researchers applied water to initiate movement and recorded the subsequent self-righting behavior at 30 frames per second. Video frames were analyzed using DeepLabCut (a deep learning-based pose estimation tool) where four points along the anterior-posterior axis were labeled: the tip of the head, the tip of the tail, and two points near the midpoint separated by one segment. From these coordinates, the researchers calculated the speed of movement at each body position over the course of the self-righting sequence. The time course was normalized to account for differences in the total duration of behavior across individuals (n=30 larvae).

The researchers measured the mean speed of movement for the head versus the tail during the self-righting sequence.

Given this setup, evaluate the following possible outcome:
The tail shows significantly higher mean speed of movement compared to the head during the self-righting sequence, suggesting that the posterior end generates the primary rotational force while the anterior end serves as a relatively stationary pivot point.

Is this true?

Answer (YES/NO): NO